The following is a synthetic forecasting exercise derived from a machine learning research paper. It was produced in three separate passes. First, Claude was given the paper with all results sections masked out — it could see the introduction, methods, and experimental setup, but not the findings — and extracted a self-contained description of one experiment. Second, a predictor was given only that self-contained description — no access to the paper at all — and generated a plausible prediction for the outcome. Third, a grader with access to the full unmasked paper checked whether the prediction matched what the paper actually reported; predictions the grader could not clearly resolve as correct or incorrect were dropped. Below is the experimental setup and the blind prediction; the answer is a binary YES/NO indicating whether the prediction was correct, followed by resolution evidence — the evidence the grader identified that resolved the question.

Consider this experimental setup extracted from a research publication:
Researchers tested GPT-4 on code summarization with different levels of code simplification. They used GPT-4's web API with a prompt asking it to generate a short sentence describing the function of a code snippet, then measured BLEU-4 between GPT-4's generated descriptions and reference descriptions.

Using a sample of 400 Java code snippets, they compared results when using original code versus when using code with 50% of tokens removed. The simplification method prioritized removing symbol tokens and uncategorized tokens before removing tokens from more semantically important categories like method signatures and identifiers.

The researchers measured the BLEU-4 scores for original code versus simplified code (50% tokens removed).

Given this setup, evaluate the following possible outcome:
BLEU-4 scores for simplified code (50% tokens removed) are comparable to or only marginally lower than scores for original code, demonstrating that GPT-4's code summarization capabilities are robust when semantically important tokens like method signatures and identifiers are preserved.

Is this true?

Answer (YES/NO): YES